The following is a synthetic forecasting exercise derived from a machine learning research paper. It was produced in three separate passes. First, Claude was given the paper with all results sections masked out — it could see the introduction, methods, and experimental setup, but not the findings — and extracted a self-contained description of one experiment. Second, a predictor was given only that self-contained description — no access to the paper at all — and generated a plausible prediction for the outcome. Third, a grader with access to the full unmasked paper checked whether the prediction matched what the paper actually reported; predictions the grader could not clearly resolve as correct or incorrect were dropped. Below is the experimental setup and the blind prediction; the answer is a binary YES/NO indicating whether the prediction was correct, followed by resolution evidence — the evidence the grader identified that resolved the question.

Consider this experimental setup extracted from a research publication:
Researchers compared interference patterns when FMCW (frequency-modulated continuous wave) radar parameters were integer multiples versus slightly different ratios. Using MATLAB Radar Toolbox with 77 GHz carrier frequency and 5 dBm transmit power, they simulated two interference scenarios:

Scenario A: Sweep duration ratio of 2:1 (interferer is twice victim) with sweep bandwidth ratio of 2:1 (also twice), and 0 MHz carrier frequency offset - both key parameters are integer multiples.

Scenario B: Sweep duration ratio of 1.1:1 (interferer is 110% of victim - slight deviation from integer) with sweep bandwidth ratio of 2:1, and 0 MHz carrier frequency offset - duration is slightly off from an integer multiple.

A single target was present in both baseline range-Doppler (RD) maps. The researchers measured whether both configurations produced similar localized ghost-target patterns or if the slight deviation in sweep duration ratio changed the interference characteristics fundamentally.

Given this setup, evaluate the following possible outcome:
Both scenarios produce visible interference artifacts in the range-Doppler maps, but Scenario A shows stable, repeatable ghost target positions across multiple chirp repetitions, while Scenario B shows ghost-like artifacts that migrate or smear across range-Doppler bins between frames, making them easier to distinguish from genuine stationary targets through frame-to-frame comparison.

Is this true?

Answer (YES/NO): NO